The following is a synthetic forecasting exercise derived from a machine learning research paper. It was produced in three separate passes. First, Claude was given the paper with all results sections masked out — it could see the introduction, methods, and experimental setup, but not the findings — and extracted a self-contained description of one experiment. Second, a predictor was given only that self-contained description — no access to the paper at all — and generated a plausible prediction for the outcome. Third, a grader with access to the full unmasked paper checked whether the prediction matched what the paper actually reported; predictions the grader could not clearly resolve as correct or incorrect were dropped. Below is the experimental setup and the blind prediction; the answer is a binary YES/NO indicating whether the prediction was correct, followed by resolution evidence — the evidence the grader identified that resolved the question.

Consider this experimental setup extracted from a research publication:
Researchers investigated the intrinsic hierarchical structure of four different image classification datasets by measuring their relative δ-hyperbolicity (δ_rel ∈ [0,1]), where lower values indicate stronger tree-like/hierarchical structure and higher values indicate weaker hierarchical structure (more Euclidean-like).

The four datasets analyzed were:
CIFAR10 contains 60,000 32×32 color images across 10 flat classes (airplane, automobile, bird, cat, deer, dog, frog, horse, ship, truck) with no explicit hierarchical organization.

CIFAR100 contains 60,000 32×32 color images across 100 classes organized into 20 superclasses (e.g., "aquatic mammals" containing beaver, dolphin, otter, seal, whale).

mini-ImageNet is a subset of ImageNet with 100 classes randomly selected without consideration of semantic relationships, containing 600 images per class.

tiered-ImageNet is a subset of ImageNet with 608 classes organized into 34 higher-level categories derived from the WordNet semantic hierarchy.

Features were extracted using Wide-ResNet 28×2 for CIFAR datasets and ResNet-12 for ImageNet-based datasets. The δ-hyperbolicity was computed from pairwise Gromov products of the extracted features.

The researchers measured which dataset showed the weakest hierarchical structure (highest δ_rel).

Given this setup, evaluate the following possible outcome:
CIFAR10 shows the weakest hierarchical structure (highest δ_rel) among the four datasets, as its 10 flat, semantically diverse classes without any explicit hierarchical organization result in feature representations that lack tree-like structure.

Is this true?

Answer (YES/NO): YES